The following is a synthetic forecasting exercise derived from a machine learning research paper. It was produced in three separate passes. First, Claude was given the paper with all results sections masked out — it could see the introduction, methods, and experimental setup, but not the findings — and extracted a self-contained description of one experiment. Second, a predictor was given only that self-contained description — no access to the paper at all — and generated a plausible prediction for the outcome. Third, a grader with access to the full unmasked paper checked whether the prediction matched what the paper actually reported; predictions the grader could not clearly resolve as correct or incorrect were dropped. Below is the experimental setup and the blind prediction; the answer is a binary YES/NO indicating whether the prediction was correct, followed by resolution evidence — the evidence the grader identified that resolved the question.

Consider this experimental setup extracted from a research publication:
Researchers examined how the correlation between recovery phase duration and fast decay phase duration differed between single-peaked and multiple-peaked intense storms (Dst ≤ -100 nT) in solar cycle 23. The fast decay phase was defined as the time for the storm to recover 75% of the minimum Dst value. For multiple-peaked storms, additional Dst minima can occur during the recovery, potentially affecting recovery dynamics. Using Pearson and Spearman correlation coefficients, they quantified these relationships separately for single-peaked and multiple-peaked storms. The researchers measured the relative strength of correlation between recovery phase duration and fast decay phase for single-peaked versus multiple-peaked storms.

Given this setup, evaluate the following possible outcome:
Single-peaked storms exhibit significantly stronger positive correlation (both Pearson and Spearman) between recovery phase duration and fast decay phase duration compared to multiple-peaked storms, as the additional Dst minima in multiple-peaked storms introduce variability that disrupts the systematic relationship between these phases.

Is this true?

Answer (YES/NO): NO